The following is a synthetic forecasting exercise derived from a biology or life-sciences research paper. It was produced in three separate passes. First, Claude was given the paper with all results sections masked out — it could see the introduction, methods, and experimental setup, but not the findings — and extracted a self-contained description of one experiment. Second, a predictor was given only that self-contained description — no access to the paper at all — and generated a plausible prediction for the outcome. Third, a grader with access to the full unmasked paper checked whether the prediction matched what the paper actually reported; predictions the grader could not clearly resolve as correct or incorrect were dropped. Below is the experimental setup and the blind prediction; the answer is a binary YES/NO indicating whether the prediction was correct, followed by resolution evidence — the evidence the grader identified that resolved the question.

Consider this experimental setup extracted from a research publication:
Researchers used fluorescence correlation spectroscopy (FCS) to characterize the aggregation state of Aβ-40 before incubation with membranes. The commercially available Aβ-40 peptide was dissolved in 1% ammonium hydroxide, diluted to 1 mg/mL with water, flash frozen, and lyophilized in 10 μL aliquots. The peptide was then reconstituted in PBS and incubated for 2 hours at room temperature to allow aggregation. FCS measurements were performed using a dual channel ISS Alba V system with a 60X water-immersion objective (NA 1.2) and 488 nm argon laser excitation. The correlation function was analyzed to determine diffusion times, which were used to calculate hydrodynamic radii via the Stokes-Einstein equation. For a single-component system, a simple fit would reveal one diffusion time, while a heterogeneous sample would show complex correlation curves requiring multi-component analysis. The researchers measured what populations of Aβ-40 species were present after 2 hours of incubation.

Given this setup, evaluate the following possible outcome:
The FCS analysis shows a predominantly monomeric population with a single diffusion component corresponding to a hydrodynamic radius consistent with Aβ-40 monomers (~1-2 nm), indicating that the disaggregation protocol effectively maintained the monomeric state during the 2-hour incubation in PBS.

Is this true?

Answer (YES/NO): NO